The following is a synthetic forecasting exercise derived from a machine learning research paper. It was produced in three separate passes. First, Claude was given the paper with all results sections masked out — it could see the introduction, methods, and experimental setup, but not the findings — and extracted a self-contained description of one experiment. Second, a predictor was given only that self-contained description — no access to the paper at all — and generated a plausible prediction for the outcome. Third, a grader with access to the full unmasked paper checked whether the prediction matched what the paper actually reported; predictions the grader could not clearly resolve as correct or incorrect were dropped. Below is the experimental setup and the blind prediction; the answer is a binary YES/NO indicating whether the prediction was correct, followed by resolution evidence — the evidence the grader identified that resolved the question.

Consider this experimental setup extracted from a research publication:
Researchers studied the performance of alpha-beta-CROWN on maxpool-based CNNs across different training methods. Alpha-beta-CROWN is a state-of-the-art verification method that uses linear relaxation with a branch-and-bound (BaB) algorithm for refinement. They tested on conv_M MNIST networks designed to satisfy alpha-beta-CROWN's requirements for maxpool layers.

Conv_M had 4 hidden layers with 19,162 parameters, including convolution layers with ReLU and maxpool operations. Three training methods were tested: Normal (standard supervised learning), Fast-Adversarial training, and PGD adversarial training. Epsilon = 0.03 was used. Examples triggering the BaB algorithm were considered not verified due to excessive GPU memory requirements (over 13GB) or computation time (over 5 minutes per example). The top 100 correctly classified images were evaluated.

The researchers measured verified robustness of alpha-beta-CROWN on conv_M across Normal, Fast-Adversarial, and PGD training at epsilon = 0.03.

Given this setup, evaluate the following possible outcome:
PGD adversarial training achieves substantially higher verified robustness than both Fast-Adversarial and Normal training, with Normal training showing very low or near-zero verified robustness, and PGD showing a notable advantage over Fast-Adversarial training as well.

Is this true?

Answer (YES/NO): NO